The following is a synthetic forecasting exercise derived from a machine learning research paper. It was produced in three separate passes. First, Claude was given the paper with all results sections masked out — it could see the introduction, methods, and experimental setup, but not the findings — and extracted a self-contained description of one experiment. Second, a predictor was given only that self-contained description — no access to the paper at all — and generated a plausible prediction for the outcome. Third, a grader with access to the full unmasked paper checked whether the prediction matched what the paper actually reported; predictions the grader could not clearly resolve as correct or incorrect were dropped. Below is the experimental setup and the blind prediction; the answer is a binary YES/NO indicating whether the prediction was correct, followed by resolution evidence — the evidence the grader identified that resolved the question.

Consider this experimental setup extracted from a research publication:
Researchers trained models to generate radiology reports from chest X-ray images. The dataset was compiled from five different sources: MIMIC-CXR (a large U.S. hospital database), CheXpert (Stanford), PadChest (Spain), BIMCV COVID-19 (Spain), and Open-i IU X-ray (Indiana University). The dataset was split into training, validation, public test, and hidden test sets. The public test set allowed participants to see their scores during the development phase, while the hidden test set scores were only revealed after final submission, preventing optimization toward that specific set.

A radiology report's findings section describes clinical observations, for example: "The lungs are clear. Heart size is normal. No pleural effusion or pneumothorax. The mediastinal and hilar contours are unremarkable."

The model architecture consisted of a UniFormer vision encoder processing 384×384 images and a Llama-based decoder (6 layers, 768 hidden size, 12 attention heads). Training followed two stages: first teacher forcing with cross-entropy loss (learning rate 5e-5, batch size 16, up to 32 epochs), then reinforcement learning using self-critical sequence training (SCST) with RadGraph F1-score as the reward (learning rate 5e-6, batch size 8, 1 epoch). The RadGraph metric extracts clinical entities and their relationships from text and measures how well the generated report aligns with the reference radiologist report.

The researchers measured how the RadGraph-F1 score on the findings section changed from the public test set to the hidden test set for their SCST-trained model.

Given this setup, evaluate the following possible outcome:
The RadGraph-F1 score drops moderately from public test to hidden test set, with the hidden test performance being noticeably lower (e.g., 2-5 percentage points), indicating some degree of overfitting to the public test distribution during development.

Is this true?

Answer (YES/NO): NO